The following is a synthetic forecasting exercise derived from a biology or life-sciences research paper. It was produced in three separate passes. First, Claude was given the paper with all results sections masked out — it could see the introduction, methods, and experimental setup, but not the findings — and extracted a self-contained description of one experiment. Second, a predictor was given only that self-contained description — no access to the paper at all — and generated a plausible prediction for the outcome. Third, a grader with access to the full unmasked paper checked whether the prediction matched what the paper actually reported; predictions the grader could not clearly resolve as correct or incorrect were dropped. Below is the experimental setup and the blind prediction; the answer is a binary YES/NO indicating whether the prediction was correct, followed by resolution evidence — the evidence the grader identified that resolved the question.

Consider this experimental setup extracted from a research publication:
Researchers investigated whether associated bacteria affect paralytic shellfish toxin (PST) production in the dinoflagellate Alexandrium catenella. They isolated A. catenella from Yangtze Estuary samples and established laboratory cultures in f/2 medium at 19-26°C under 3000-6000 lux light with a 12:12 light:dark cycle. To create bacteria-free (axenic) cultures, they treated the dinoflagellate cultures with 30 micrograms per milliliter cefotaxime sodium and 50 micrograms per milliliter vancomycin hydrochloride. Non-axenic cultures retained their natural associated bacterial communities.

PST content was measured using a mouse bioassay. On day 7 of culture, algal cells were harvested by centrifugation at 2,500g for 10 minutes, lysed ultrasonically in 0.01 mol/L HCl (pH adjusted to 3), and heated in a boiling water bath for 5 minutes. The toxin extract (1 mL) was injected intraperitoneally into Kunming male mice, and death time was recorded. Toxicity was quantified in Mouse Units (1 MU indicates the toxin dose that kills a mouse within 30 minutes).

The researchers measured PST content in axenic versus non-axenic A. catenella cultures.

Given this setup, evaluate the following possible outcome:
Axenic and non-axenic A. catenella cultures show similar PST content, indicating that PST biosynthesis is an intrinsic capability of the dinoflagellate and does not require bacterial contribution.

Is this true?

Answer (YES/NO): NO